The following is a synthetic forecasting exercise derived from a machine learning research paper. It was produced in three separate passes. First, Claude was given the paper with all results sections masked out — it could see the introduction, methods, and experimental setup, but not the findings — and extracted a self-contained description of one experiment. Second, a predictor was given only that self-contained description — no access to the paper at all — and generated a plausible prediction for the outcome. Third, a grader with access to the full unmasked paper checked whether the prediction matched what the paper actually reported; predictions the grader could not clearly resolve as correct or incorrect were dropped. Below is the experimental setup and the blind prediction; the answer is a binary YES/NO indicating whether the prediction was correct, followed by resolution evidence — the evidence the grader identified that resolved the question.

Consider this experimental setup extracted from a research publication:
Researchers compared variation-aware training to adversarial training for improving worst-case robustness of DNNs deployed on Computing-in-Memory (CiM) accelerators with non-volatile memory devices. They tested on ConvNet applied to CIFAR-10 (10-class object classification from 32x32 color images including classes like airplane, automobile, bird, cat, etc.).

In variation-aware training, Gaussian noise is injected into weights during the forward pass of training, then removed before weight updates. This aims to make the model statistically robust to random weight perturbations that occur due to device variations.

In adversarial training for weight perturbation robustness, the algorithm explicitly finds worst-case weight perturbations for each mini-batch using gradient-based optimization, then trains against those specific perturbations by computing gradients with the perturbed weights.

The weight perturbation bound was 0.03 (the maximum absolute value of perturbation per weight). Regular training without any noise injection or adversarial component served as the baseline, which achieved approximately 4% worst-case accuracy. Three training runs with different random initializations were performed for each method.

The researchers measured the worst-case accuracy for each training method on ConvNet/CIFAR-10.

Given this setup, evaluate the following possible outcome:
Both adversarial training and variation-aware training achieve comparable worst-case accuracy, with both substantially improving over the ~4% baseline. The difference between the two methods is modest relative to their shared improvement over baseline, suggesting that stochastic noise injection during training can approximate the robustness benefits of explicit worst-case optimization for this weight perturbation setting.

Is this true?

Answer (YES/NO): NO